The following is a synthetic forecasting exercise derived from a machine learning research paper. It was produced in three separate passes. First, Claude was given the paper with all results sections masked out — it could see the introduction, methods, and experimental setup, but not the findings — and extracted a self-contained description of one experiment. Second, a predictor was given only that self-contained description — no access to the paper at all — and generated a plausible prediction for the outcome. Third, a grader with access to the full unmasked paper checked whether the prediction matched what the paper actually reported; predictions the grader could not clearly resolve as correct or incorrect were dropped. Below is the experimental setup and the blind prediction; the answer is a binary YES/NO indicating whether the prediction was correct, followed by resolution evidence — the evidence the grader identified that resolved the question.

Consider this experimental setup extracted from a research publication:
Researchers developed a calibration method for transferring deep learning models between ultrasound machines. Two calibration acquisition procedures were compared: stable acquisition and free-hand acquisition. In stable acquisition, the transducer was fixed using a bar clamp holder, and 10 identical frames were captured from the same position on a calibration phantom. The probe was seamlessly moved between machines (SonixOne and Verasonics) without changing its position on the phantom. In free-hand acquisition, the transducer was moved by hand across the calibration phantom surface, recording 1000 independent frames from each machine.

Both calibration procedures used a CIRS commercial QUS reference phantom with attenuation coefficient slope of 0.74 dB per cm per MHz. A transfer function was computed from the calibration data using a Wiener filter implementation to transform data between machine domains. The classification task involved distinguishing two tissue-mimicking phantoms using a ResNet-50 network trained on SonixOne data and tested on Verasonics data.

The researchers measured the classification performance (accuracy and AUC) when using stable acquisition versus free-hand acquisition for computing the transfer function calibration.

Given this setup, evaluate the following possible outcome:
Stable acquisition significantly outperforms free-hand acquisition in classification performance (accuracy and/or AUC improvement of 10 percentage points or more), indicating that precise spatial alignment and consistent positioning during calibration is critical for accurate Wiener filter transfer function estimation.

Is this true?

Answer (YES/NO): NO